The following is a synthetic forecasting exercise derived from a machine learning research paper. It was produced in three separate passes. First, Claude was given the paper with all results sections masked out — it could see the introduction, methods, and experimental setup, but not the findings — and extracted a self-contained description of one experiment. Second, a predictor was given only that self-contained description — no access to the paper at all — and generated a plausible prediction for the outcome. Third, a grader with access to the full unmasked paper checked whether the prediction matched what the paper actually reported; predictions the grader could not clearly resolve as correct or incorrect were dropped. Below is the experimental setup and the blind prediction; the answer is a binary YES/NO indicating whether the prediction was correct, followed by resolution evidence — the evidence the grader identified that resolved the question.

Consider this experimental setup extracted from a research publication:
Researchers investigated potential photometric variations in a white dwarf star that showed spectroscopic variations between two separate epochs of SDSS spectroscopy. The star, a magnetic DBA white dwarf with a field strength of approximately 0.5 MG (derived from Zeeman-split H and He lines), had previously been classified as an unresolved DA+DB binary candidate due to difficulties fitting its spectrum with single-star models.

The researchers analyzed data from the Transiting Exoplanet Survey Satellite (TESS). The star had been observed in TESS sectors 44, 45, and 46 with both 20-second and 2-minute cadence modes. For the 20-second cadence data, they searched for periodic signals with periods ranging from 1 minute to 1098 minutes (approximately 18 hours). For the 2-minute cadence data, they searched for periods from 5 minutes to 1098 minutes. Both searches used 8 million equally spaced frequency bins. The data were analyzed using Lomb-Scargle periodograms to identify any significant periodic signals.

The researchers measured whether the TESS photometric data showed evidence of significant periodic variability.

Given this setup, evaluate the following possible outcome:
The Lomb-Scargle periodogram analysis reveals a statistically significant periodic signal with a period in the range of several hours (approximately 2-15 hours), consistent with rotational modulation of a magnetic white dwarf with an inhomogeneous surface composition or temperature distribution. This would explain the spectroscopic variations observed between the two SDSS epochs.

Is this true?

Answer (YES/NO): NO